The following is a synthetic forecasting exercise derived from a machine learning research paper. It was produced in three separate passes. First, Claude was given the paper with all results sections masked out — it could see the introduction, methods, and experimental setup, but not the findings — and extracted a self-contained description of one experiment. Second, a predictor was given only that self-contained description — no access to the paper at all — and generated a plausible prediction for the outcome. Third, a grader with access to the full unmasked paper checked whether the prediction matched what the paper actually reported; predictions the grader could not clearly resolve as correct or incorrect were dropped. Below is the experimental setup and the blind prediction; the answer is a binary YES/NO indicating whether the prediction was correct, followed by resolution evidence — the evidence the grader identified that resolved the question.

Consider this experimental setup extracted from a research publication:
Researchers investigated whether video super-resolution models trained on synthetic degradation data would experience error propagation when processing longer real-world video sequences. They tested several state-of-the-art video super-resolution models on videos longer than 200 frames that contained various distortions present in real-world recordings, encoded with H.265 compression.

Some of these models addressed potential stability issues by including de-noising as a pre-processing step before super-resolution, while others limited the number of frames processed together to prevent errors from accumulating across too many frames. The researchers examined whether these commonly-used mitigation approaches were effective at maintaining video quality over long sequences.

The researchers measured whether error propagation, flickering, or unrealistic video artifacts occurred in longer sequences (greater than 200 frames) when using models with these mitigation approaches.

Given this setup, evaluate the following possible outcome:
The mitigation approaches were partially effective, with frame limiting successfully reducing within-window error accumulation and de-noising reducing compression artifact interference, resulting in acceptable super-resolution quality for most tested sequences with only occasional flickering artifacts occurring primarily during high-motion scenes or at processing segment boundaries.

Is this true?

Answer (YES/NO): NO